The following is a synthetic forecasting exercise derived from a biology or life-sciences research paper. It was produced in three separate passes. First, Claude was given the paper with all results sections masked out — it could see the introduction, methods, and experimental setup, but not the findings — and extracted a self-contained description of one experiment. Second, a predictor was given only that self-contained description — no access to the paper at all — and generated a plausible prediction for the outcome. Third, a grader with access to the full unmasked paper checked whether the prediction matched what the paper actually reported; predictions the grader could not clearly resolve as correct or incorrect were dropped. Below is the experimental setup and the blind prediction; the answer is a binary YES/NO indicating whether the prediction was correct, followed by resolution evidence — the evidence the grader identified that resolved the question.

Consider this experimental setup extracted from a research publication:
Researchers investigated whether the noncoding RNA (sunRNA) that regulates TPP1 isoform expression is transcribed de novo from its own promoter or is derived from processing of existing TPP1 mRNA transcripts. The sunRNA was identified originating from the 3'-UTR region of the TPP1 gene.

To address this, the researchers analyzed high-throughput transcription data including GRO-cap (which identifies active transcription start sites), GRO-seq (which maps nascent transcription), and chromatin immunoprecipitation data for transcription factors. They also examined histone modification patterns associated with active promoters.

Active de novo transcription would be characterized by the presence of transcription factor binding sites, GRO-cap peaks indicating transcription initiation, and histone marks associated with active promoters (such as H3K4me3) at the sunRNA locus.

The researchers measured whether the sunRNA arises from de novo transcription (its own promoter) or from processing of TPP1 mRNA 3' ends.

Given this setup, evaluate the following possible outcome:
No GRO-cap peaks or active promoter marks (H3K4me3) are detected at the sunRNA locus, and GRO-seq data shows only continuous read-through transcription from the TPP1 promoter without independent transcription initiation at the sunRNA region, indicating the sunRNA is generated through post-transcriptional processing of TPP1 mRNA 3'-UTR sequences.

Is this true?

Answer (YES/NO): YES